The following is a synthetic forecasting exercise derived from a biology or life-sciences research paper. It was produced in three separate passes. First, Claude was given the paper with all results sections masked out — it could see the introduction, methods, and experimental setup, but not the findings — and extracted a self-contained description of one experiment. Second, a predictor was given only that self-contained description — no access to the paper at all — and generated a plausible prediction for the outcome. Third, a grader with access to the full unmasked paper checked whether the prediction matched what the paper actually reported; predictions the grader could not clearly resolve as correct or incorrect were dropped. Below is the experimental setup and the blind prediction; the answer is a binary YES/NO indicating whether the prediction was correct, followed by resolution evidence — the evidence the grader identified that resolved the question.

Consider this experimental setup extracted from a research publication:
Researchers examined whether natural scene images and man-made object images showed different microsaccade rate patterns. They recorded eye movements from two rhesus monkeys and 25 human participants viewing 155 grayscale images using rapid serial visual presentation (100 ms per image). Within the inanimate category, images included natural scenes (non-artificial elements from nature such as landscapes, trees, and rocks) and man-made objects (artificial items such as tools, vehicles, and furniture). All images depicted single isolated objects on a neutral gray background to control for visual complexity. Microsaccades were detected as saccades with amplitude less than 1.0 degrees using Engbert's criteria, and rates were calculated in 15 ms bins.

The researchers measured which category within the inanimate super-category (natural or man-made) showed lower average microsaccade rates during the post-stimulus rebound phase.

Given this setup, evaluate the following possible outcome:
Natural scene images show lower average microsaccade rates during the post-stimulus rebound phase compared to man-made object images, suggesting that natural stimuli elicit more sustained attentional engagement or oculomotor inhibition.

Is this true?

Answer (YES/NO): NO